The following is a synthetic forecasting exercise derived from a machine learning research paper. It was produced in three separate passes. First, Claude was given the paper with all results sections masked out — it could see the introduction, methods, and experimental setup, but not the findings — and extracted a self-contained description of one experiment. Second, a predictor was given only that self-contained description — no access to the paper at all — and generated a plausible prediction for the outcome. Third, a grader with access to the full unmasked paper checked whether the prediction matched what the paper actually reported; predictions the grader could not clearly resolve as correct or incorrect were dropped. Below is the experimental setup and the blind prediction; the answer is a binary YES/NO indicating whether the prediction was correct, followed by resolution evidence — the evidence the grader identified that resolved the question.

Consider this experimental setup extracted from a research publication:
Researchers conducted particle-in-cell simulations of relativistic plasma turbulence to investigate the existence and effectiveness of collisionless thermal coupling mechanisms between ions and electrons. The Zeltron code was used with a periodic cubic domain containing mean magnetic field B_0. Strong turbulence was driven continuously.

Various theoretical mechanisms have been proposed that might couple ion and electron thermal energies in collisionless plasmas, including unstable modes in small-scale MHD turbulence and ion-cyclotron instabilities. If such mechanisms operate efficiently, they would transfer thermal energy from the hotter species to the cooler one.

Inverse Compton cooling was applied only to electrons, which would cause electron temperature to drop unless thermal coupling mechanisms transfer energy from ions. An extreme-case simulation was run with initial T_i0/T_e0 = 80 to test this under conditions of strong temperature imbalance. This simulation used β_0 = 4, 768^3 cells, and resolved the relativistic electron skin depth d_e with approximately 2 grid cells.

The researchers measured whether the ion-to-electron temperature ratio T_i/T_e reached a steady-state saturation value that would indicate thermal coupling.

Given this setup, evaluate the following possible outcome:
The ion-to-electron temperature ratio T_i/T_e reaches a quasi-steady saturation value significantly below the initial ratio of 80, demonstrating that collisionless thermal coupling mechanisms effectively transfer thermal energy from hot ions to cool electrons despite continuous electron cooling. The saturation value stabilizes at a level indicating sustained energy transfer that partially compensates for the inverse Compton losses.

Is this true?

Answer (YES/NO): NO